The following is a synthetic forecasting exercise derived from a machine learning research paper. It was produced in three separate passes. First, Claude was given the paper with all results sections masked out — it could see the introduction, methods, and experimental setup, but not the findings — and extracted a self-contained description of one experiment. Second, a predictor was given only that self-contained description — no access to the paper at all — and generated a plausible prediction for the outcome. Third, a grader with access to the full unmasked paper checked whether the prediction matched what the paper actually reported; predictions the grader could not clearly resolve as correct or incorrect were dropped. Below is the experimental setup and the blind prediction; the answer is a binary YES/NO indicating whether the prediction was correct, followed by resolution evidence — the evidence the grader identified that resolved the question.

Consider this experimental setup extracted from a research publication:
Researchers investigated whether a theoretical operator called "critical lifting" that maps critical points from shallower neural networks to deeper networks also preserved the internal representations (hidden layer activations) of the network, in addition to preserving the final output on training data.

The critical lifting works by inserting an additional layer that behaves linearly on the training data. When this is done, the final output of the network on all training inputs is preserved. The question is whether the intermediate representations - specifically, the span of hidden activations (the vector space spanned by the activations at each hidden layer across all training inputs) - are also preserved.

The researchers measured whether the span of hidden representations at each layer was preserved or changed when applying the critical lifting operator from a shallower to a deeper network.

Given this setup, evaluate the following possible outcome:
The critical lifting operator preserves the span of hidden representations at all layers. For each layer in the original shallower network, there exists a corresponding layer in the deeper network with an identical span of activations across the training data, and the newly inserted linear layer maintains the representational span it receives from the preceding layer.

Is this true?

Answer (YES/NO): YES